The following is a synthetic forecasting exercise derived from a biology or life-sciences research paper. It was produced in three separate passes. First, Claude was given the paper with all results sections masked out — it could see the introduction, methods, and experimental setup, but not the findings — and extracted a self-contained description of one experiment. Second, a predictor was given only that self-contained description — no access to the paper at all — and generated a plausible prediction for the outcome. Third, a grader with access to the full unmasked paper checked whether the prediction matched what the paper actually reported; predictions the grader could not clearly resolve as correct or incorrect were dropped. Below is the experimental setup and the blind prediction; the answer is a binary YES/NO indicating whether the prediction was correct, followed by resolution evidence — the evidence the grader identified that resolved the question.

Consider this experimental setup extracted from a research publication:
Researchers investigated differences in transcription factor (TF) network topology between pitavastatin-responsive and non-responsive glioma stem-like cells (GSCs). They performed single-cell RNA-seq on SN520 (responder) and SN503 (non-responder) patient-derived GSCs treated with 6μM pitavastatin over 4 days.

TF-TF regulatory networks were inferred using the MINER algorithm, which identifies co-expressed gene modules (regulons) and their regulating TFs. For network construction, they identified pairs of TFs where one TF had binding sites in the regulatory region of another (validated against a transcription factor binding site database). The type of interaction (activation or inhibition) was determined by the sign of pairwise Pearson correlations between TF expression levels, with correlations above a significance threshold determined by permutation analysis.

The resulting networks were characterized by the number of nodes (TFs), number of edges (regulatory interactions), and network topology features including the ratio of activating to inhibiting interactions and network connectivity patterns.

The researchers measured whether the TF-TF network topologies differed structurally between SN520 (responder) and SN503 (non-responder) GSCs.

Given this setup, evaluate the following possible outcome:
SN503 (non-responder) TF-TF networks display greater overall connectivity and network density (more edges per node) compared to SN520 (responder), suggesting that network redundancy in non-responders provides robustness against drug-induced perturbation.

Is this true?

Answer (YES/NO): NO